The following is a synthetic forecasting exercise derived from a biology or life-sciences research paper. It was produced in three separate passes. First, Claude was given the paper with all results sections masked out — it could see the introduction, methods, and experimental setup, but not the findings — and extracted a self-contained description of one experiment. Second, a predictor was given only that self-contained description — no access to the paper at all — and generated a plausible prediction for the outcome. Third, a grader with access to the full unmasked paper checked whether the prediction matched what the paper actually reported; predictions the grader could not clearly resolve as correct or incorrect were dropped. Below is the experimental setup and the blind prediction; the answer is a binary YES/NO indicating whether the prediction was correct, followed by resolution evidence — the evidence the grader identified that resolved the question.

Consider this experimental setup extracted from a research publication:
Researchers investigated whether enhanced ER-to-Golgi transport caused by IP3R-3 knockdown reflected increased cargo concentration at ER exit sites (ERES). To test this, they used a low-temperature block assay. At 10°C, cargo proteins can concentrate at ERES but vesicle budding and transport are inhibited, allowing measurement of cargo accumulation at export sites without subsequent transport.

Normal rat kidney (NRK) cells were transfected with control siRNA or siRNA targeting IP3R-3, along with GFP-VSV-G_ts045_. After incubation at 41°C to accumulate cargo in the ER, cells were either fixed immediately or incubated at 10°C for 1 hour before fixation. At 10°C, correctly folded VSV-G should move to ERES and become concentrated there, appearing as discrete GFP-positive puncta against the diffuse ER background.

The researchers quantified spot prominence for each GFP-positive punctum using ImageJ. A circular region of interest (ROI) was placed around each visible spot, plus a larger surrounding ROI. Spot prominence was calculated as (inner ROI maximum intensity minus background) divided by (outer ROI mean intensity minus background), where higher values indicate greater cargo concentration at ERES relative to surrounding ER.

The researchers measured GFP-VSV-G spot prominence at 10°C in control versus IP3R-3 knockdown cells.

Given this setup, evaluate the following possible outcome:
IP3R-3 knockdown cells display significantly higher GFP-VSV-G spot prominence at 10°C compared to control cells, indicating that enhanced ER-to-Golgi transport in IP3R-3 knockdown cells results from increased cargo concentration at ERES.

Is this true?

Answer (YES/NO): YES